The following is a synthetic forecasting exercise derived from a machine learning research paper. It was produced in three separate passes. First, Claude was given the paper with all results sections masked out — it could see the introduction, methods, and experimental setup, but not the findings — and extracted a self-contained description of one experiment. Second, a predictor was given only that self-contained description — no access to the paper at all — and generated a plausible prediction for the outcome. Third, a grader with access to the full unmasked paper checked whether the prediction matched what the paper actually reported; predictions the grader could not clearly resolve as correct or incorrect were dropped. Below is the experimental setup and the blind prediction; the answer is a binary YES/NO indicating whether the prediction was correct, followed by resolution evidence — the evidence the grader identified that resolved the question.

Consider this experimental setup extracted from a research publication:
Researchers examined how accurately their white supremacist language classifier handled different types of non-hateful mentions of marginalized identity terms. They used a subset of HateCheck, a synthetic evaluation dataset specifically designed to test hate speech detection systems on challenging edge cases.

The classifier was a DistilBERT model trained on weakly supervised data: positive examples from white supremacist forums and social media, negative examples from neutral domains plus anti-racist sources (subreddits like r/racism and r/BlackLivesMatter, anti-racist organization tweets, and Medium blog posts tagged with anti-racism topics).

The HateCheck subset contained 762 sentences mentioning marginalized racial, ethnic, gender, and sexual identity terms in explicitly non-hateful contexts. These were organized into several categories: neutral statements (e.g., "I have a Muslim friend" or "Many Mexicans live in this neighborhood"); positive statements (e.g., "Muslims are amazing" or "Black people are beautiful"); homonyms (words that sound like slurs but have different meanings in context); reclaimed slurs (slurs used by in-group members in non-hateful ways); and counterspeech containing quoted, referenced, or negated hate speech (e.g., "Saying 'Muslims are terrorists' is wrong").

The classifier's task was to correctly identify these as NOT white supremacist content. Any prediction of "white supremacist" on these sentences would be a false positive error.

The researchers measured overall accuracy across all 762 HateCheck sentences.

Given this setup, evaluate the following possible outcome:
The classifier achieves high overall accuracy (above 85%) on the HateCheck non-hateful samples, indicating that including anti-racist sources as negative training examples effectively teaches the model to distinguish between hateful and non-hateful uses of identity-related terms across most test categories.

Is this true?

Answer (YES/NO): NO